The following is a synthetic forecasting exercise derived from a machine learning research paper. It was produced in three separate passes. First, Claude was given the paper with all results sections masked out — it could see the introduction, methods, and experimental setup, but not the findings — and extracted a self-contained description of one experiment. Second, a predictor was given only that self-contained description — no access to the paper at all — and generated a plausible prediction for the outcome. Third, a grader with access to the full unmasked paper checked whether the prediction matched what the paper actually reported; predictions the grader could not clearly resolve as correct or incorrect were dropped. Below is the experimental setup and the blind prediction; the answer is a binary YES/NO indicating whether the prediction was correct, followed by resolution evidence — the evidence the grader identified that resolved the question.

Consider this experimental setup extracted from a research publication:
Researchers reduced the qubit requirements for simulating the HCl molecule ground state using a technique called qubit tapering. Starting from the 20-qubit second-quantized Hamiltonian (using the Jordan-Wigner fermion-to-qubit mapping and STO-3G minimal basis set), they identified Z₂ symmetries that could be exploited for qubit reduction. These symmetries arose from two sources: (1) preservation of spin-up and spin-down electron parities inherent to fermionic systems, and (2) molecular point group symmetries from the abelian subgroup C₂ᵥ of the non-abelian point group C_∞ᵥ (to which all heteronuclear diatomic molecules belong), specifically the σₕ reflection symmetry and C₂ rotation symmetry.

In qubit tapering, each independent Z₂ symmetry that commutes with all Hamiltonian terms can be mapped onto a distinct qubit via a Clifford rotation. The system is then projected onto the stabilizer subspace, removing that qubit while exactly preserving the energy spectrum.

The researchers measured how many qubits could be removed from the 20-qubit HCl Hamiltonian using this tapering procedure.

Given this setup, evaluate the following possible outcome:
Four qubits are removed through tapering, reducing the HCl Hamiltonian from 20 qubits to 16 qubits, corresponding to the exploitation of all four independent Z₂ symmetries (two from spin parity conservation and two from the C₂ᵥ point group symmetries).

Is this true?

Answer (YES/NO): YES